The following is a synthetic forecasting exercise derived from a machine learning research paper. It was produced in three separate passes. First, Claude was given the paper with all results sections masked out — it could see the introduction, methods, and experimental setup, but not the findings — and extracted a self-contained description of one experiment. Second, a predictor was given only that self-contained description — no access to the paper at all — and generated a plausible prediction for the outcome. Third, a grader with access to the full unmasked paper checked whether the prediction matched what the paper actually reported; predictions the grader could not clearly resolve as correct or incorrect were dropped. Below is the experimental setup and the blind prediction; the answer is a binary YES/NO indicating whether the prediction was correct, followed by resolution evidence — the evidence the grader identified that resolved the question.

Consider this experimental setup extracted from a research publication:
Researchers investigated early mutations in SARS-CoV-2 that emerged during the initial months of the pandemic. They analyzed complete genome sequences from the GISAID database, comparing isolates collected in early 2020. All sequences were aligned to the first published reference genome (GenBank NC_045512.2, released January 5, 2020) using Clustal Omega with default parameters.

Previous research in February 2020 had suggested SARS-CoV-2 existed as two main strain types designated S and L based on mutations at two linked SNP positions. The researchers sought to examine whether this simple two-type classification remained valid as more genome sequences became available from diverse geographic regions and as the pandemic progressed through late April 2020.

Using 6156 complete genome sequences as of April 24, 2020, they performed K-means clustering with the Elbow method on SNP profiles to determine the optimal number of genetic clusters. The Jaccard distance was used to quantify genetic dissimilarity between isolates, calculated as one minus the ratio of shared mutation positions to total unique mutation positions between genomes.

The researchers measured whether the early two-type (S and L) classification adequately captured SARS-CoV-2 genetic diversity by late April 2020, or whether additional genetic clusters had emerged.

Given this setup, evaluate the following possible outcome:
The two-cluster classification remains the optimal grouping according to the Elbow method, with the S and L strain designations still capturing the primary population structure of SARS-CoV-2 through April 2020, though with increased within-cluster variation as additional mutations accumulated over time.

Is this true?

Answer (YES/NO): NO